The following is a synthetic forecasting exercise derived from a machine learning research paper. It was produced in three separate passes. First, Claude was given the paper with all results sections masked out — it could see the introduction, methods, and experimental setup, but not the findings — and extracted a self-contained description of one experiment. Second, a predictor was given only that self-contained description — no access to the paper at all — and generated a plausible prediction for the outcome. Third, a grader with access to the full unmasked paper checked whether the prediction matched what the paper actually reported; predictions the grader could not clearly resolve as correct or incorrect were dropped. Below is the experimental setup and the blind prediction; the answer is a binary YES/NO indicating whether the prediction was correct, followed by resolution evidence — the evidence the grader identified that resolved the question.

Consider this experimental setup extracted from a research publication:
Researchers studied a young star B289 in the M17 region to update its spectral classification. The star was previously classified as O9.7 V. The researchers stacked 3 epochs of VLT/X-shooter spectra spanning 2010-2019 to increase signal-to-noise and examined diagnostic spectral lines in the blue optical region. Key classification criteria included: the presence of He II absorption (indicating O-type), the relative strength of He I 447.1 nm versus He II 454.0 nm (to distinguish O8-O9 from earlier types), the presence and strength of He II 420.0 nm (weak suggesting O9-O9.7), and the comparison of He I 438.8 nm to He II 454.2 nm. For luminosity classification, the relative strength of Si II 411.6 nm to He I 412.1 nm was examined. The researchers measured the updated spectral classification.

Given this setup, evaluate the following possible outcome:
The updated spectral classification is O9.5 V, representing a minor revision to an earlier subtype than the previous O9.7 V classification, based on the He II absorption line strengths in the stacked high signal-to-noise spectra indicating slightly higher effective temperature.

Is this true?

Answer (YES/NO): YES